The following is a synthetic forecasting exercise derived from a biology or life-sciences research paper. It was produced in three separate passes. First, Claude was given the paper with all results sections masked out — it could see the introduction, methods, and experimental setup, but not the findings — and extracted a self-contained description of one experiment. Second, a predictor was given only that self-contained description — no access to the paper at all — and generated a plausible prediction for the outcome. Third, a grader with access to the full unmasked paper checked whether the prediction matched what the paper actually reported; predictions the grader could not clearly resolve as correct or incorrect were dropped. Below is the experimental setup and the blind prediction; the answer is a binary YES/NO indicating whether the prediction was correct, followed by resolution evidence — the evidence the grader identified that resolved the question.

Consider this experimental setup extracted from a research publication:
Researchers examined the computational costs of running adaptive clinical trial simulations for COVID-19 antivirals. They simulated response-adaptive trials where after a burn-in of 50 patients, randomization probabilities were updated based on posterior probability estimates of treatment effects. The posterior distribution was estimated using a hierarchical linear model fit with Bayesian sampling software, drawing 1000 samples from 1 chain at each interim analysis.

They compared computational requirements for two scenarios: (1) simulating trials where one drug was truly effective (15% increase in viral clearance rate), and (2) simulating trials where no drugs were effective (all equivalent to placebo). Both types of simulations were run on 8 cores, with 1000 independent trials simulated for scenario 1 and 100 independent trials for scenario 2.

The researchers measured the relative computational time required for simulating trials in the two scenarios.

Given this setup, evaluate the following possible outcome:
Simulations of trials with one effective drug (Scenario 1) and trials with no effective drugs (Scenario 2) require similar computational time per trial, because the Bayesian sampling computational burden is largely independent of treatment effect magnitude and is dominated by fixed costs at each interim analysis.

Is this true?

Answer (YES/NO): NO